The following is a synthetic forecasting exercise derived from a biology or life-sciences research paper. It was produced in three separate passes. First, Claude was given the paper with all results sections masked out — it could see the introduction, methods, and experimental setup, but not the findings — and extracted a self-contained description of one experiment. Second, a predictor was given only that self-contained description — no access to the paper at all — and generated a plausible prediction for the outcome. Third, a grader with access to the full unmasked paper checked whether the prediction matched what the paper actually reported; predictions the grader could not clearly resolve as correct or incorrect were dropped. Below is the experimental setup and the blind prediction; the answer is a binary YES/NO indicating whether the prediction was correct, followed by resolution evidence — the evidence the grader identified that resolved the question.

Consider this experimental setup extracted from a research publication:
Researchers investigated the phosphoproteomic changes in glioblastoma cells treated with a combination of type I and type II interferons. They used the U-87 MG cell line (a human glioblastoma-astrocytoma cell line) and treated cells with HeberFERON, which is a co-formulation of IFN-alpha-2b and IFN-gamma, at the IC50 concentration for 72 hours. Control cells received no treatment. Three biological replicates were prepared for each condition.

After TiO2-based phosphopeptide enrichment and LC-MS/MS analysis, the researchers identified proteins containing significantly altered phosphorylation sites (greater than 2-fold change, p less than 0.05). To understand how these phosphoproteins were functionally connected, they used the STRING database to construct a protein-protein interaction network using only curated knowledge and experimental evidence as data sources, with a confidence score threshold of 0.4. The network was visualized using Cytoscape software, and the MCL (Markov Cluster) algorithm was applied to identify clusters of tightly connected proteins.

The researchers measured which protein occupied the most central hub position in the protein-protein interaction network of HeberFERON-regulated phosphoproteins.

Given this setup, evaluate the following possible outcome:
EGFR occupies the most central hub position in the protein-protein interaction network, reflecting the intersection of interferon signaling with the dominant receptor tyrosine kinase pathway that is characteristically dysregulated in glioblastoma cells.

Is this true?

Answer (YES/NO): NO